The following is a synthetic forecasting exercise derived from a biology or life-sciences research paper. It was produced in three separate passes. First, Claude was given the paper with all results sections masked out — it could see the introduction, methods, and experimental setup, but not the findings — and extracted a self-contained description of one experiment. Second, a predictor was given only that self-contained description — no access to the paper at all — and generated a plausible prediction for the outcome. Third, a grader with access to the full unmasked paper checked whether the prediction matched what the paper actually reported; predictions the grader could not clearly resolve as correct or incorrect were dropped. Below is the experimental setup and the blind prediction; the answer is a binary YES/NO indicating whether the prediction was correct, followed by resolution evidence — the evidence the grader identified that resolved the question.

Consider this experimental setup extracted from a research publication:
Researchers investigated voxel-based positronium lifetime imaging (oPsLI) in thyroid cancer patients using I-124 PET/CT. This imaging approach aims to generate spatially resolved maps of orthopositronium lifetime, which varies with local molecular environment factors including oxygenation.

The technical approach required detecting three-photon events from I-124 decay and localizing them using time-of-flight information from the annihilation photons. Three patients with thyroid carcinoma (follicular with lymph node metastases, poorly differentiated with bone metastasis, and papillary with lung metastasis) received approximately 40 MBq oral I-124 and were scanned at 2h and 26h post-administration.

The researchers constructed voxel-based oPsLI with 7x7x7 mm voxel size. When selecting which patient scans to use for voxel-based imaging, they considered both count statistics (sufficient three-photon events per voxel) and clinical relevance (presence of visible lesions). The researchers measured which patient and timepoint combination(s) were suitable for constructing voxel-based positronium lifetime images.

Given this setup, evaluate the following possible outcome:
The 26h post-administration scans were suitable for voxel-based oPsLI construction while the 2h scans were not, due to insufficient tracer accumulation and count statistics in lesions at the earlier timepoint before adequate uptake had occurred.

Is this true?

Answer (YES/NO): NO